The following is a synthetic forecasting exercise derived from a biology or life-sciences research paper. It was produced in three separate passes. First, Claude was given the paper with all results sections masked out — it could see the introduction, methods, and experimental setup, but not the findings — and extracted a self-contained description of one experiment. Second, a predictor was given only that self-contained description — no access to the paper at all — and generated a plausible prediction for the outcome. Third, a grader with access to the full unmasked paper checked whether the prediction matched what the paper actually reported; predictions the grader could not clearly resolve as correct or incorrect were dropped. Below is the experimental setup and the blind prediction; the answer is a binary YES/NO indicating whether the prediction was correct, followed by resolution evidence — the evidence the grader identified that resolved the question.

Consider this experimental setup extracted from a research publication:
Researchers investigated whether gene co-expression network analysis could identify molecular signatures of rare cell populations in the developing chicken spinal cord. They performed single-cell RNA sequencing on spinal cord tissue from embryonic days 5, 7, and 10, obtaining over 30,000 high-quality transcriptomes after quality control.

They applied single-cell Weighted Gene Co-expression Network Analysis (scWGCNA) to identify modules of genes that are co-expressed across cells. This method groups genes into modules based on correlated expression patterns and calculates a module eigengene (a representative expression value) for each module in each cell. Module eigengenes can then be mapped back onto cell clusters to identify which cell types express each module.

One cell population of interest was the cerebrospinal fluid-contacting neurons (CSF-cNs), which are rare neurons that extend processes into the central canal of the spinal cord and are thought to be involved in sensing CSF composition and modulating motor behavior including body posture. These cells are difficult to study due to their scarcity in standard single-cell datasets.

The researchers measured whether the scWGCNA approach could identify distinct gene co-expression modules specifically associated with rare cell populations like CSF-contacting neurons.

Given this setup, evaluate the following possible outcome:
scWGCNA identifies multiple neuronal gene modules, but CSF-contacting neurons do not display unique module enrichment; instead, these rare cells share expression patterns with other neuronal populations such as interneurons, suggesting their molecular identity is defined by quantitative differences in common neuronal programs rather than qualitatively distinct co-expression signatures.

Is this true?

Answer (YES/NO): NO